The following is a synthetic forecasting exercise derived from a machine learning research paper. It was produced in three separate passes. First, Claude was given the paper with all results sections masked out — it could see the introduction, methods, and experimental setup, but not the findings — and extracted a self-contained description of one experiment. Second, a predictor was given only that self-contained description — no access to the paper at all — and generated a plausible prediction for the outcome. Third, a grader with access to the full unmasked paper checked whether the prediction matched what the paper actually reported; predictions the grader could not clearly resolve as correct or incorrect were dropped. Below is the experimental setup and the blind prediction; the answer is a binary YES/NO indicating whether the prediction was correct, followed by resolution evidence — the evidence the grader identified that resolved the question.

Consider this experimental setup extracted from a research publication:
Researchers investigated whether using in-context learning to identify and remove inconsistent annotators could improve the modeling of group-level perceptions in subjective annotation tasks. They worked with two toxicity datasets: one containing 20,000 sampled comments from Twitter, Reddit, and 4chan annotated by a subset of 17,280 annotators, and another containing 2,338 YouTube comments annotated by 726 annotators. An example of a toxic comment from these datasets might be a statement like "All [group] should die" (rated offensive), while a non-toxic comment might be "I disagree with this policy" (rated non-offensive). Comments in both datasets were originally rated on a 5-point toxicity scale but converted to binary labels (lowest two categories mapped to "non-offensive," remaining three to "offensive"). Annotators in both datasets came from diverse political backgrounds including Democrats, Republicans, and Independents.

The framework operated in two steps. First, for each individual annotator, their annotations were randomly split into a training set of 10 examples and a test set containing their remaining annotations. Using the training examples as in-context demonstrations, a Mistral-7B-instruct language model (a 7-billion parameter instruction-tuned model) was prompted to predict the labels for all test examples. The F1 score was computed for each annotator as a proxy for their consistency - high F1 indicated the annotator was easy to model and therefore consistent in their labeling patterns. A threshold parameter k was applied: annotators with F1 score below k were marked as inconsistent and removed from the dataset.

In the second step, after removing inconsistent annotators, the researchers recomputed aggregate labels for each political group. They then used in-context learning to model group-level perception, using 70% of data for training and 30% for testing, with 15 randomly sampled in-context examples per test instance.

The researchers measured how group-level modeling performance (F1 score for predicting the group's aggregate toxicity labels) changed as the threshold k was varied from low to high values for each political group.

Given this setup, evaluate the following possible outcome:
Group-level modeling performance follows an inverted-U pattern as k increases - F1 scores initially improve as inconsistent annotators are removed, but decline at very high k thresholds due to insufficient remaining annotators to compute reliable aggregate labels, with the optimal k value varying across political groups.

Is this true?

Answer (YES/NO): NO